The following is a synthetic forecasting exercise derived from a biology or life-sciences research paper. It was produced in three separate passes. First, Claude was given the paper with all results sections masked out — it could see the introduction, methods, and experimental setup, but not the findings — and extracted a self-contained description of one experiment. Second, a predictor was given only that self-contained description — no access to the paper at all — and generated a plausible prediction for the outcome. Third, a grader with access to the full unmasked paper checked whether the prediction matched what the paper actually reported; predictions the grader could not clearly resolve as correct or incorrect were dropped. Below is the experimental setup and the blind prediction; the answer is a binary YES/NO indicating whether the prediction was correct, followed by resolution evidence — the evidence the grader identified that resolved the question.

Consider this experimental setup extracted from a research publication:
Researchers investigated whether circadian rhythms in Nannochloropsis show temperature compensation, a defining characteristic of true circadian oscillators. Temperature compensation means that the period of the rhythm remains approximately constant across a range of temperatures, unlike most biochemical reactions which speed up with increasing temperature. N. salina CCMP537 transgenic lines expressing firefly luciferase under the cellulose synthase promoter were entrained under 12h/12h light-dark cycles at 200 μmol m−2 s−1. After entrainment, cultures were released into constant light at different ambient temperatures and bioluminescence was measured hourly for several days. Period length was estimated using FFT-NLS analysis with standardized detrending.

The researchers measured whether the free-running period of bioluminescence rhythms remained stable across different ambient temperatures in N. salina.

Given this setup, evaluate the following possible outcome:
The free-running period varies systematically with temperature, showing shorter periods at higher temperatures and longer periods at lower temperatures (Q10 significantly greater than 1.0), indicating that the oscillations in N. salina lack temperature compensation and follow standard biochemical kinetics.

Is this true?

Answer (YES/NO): NO